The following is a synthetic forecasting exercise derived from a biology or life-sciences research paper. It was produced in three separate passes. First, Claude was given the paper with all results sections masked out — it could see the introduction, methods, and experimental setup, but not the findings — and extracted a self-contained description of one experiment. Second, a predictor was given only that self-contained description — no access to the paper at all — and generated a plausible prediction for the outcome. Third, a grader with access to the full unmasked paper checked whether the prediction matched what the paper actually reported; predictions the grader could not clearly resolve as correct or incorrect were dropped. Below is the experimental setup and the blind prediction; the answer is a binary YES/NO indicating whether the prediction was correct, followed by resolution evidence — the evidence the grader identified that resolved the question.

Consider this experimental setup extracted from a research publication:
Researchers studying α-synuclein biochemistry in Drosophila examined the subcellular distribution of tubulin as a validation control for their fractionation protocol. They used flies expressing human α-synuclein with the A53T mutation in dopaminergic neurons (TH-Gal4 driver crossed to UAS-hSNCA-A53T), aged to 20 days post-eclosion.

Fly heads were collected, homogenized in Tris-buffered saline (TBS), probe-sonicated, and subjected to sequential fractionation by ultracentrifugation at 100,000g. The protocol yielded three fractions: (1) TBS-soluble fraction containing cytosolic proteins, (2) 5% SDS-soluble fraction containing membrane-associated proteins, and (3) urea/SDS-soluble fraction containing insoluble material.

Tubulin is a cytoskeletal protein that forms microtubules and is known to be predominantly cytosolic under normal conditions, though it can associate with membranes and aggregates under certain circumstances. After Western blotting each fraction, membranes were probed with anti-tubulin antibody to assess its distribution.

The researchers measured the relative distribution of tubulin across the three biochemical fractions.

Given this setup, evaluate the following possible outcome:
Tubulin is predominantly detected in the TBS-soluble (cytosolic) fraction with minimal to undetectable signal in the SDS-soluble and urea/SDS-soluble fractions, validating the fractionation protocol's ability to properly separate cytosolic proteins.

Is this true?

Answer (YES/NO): YES